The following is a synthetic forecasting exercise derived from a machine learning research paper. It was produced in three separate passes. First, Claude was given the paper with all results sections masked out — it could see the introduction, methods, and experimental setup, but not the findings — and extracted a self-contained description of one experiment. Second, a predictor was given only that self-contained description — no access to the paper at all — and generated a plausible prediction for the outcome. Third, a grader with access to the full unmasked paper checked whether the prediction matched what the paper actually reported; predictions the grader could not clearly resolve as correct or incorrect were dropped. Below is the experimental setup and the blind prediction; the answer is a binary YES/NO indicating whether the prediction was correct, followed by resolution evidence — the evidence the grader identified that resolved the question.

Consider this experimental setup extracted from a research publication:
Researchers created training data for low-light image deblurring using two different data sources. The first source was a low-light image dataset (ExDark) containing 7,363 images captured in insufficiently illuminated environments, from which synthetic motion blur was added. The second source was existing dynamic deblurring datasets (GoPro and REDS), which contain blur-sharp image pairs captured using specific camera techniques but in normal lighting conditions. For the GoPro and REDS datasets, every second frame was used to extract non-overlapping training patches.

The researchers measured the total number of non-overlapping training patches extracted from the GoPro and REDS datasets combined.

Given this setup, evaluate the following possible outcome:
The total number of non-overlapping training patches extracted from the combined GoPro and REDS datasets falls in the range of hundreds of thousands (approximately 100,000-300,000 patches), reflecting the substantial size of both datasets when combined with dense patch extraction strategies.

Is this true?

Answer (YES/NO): YES